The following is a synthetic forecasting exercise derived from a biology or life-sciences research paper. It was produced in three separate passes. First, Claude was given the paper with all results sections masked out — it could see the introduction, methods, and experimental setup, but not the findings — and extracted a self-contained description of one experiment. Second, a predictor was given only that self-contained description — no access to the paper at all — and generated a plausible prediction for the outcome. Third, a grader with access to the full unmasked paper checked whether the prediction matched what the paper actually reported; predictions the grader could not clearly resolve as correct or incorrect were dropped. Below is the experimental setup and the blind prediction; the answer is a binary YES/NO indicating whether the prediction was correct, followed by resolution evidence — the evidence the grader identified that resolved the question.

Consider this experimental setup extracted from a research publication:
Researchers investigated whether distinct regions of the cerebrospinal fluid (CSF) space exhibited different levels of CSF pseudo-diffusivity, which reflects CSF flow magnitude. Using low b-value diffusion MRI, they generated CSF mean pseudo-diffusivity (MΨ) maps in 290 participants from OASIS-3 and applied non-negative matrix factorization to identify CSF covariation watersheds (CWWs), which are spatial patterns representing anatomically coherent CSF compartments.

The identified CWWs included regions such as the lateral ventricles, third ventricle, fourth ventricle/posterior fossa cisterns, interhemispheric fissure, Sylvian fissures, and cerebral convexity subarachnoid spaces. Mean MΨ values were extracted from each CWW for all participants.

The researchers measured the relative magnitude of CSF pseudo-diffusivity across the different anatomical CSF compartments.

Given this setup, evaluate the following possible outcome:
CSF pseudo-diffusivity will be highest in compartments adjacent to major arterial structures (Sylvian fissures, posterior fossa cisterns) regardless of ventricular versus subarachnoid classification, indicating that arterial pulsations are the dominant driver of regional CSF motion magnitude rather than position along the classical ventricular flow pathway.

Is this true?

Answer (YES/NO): NO